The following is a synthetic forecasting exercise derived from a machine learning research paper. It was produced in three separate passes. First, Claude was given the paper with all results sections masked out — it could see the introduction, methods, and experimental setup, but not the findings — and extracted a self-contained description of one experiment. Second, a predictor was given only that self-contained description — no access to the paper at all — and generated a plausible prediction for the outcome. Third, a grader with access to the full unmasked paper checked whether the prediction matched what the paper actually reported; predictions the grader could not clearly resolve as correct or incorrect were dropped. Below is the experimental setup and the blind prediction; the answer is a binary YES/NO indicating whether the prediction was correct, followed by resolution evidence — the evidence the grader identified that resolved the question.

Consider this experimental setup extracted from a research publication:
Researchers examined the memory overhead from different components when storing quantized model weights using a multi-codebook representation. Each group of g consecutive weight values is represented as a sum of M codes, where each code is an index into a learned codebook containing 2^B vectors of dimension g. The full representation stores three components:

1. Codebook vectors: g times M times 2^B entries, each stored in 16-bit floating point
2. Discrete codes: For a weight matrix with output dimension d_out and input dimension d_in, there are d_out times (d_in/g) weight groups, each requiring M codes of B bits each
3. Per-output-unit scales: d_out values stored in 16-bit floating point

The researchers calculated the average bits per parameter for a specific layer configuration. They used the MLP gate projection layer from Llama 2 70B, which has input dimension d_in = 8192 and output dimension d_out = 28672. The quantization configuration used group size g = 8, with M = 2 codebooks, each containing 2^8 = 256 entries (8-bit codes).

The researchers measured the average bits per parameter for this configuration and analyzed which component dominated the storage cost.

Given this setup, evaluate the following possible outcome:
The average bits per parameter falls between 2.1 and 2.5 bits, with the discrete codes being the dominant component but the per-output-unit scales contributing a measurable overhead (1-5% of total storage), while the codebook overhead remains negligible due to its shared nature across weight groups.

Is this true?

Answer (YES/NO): NO